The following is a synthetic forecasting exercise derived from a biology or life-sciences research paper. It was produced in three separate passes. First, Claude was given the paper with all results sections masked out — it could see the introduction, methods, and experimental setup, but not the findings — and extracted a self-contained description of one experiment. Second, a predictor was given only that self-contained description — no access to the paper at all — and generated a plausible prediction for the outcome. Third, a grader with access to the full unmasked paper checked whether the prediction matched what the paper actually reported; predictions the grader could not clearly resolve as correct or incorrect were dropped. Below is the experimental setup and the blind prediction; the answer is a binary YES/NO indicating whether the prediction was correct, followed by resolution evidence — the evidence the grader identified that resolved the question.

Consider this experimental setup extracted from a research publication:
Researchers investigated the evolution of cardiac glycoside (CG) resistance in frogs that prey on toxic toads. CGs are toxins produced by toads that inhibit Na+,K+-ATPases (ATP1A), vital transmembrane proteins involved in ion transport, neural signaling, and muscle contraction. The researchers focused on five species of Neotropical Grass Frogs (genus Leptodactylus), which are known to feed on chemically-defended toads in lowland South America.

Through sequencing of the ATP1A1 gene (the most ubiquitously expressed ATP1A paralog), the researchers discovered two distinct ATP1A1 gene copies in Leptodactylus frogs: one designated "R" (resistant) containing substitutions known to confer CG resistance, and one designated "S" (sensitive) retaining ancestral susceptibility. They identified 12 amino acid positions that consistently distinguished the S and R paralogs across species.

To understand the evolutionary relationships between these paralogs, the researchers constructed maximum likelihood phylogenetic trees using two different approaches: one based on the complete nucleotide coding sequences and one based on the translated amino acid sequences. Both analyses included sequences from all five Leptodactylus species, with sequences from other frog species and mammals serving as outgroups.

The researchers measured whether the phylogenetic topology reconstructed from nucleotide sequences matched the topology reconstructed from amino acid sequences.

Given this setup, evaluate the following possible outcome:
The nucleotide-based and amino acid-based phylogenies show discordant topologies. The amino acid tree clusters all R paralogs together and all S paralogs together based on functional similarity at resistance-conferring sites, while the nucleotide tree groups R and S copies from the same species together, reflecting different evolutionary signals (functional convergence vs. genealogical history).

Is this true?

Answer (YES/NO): YES